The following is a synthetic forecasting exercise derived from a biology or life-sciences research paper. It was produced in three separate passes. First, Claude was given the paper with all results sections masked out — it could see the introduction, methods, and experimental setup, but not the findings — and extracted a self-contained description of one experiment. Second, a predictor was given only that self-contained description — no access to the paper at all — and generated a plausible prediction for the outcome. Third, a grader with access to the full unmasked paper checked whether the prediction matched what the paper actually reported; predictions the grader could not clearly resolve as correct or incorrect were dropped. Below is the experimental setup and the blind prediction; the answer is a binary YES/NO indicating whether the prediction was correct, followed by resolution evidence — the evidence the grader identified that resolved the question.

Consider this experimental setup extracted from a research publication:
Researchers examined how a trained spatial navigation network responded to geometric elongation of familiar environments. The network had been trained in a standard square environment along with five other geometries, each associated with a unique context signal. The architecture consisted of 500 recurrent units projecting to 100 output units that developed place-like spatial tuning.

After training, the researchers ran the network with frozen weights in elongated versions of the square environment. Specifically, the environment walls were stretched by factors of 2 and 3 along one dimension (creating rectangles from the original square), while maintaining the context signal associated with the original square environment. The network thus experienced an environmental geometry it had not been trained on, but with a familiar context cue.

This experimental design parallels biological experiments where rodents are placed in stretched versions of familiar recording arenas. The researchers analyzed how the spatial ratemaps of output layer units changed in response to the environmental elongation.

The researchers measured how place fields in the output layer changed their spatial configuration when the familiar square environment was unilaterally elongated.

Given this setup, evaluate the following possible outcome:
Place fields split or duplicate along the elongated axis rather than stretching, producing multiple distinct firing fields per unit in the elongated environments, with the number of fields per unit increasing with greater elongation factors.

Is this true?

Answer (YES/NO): NO